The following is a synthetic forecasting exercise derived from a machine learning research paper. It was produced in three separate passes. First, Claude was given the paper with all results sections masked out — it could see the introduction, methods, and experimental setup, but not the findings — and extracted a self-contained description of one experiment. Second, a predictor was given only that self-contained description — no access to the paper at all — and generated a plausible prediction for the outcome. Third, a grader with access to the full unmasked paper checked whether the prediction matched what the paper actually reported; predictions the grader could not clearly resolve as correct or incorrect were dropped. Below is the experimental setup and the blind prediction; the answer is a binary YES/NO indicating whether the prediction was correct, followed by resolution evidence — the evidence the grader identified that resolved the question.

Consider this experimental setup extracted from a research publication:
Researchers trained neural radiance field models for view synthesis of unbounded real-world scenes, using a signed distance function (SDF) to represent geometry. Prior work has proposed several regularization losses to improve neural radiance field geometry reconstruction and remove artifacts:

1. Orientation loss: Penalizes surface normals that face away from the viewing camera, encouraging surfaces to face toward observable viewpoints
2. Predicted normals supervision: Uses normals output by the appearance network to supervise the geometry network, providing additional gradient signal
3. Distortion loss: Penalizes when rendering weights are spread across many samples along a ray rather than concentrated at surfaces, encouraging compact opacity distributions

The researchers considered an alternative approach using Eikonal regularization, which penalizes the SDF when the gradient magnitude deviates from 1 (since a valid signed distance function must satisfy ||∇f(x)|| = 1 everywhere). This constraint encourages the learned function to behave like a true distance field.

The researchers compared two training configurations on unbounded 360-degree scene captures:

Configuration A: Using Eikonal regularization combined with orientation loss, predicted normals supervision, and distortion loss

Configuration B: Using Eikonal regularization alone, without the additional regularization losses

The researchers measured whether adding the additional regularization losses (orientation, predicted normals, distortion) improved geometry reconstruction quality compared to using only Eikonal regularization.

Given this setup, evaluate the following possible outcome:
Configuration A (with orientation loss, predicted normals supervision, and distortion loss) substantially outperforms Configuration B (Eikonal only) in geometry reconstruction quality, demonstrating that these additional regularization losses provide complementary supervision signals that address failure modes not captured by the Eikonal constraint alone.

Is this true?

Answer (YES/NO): NO